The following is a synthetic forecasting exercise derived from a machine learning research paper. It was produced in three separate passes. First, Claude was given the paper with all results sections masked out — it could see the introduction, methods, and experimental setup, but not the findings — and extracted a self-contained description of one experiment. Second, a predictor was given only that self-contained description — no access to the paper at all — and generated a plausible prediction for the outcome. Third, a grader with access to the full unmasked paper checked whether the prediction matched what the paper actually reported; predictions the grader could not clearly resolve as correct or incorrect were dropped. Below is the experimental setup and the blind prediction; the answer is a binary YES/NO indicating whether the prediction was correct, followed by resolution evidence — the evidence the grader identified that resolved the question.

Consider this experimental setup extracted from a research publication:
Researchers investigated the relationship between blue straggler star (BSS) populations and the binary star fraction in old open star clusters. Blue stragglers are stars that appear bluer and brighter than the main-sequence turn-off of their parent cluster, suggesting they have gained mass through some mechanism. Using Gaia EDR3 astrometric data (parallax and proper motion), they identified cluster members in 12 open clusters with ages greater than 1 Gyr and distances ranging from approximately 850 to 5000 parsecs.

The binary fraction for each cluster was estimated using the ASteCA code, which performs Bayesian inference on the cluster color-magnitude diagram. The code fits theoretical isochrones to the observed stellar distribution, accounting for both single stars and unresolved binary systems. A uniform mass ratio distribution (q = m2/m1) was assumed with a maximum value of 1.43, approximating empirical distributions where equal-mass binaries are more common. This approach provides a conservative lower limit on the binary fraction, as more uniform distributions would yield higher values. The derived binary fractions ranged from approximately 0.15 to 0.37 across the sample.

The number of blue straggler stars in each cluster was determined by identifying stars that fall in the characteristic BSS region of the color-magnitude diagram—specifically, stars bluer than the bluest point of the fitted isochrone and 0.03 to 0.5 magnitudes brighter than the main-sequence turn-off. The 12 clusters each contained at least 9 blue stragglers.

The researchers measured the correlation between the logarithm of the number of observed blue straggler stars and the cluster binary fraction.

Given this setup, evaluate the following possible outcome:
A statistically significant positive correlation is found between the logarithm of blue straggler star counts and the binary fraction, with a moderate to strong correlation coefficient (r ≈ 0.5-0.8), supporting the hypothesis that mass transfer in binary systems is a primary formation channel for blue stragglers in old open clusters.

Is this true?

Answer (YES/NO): NO